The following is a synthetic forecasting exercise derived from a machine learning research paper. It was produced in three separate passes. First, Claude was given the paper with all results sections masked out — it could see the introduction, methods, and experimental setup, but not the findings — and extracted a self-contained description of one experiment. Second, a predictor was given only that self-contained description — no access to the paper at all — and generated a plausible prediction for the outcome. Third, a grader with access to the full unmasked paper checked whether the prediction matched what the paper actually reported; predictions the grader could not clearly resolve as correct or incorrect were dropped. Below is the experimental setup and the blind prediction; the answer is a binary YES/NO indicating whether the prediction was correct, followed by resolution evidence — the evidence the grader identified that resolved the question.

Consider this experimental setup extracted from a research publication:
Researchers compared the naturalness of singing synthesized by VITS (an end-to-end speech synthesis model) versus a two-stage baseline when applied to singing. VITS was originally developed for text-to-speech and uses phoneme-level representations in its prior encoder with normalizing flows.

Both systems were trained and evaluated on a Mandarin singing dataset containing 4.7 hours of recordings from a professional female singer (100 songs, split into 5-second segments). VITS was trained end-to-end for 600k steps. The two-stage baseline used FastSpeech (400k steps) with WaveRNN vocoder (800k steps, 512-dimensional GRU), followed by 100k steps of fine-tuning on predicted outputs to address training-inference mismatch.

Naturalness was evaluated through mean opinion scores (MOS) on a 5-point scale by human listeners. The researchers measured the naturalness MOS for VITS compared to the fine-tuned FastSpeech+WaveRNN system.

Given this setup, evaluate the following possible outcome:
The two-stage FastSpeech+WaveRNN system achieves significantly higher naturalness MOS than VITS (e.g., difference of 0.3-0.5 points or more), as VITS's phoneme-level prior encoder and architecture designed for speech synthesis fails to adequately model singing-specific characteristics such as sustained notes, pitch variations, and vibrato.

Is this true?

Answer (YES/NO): YES